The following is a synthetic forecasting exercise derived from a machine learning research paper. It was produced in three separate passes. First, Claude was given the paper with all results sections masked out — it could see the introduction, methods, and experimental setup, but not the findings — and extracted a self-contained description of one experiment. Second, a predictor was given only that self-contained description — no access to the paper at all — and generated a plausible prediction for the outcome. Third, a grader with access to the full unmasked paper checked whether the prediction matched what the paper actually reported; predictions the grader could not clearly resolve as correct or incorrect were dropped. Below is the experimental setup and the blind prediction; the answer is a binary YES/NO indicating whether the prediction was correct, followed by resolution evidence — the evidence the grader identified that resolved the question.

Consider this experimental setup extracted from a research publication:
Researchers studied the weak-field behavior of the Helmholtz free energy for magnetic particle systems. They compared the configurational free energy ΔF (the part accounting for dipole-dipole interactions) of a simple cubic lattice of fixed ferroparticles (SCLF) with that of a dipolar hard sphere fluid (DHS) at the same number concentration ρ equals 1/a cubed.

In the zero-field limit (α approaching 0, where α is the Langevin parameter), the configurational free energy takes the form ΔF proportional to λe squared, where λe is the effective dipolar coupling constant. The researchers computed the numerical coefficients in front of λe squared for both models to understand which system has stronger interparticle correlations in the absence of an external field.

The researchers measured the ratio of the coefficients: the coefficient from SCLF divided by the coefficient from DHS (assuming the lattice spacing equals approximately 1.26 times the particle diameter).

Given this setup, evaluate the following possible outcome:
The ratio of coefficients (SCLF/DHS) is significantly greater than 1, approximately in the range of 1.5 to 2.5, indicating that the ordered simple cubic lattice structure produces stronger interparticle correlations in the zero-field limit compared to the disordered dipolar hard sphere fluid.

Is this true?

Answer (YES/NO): NO